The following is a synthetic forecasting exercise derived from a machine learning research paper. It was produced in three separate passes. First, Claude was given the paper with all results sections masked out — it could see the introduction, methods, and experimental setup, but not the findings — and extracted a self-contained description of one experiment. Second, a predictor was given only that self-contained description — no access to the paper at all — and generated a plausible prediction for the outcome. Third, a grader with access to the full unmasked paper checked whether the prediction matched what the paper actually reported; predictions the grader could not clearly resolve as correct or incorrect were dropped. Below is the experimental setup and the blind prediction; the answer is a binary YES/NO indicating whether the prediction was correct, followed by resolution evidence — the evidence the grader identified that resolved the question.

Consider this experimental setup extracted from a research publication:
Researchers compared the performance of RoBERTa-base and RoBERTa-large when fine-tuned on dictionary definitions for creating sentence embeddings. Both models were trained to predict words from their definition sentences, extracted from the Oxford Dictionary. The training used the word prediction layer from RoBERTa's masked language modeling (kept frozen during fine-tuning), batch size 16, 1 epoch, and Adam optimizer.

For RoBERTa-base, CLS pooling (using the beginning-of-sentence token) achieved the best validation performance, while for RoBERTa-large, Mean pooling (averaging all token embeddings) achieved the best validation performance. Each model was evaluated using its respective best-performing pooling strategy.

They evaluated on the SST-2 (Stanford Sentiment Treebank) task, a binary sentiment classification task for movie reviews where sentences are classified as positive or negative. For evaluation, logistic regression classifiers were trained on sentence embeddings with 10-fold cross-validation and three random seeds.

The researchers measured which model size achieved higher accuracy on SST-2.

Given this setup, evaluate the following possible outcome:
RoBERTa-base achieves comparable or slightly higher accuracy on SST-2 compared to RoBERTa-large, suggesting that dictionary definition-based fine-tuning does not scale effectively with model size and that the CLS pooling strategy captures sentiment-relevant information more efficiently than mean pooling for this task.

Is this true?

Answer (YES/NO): NO